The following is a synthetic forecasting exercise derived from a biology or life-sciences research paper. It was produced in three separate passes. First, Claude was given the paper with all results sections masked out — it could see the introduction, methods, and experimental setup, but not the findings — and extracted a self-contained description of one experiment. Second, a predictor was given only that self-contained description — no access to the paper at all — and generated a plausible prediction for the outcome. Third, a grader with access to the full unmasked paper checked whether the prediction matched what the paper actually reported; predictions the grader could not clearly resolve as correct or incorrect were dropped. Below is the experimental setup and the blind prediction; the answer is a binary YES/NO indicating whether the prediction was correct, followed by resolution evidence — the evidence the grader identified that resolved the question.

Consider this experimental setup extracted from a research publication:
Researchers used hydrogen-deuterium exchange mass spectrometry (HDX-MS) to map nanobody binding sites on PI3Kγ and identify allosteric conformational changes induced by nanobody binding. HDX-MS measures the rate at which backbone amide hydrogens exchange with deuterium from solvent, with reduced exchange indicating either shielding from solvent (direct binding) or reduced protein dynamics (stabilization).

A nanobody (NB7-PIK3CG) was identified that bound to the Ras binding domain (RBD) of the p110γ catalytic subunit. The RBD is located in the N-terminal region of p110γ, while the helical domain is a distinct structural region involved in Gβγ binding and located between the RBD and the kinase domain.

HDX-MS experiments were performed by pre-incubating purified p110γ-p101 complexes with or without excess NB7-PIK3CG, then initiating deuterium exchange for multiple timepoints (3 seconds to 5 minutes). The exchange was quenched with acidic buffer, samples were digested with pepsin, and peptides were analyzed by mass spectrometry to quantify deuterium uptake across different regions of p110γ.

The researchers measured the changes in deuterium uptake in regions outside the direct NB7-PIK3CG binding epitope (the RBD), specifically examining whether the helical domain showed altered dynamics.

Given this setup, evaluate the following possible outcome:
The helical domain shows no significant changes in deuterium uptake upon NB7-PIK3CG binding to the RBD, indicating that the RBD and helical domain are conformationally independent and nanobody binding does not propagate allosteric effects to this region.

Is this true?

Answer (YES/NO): NO